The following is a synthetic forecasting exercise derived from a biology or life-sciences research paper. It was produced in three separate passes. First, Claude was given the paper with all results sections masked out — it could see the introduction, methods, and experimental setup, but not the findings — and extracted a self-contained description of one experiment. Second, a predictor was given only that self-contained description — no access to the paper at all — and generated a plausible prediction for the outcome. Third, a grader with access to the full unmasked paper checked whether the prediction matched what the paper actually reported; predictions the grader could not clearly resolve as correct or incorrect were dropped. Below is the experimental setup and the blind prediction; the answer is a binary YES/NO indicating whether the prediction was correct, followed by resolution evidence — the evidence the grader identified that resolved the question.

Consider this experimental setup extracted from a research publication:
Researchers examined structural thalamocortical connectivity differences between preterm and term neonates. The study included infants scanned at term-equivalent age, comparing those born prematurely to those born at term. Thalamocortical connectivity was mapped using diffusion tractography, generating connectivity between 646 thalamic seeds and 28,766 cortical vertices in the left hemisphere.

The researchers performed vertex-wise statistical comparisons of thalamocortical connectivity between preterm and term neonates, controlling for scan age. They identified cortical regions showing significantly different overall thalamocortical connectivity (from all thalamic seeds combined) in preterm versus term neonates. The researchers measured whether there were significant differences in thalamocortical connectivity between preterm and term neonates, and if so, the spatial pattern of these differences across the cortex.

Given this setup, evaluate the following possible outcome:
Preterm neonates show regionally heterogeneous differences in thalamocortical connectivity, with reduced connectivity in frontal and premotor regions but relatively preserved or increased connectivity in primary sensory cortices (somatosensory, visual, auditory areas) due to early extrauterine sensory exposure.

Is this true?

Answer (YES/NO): NO